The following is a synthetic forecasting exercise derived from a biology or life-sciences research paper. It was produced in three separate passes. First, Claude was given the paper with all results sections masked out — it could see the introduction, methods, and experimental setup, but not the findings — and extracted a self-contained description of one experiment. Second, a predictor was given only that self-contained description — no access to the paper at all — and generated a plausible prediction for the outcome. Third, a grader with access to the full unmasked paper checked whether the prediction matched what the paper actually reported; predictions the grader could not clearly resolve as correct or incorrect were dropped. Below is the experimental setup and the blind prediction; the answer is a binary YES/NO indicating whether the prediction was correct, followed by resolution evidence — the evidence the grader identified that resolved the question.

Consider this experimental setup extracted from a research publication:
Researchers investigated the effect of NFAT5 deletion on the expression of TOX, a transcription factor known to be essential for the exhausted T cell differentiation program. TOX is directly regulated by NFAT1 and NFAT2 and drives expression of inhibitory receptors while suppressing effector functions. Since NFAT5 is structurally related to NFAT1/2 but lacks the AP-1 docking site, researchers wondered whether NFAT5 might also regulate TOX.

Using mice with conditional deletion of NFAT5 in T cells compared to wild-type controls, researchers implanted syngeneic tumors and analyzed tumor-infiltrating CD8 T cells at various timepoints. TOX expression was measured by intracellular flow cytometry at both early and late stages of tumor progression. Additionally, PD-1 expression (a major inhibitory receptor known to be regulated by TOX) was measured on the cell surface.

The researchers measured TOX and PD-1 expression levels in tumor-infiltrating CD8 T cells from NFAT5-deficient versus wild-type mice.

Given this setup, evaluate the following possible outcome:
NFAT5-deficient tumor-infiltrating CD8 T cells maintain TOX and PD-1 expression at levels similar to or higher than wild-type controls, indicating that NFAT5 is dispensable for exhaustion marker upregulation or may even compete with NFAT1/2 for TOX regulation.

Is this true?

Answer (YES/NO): NO